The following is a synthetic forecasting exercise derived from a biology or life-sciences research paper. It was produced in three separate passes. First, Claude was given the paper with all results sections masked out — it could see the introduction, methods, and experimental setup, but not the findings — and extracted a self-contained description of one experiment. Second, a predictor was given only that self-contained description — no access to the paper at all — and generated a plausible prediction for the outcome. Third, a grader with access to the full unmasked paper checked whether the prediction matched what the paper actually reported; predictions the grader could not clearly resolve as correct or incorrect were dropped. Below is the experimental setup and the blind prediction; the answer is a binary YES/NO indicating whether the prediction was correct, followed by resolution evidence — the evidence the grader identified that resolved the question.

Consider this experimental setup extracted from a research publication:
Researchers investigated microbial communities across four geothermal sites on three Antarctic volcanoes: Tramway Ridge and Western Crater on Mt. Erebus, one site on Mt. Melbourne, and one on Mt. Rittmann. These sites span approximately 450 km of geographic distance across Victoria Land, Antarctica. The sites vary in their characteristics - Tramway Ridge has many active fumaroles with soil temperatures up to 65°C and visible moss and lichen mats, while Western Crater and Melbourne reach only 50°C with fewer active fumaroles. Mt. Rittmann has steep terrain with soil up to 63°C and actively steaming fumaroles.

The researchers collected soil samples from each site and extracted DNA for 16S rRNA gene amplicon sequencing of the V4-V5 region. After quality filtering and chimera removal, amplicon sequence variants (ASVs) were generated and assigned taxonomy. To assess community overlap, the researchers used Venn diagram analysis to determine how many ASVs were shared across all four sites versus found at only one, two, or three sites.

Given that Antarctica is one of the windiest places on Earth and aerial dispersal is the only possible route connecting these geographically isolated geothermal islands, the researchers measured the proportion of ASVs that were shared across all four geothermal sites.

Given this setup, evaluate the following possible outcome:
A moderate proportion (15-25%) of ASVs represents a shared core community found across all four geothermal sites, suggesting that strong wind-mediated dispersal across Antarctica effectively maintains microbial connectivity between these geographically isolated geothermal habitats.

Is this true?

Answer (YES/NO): NO